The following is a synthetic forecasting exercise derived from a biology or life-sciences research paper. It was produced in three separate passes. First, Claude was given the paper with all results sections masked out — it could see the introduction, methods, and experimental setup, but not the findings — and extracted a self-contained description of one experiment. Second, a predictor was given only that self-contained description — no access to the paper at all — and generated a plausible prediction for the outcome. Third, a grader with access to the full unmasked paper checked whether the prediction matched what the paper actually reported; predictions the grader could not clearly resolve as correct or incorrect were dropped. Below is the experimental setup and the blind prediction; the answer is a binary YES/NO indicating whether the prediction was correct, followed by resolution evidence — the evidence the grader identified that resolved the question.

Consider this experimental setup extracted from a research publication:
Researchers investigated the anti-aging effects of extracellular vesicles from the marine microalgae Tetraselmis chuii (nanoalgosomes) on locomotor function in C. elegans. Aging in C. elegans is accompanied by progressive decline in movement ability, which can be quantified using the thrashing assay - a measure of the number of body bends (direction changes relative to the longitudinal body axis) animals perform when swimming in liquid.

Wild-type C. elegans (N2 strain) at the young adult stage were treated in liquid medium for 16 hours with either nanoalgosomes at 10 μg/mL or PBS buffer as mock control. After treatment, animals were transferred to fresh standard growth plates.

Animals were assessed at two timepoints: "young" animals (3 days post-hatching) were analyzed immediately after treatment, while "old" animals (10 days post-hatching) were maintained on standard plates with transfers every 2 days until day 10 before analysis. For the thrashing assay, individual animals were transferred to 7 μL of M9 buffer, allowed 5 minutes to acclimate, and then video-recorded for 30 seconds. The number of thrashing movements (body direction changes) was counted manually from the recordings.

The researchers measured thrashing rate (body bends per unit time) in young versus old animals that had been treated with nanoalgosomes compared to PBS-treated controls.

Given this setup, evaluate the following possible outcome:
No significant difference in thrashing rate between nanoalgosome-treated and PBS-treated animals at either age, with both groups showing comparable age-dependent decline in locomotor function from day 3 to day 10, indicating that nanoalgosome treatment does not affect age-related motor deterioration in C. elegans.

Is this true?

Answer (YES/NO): NO